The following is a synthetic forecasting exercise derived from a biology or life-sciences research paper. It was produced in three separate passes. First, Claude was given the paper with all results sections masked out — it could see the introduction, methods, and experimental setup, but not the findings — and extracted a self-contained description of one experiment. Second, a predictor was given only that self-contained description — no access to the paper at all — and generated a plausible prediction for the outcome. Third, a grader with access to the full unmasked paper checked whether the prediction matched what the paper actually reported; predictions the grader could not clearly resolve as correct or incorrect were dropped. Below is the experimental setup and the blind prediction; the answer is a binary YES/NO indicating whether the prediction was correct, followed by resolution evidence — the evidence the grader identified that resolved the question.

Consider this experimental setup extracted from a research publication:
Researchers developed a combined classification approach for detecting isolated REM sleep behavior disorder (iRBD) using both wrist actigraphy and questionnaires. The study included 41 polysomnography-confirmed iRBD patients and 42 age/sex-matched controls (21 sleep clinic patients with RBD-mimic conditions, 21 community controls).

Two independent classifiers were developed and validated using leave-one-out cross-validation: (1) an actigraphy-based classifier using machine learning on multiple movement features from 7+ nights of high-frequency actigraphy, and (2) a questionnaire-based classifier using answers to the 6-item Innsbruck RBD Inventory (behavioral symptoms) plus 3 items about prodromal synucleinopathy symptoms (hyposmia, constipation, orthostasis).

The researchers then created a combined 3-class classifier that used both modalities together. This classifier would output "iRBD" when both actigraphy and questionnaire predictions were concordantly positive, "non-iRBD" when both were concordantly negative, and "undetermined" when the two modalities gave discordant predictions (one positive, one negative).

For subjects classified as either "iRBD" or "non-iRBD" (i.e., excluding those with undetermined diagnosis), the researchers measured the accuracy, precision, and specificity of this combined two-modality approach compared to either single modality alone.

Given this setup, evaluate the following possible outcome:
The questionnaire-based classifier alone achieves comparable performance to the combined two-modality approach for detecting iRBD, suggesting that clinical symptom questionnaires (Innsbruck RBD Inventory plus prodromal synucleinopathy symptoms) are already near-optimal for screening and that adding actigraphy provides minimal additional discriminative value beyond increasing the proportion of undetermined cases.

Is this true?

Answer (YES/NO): NO